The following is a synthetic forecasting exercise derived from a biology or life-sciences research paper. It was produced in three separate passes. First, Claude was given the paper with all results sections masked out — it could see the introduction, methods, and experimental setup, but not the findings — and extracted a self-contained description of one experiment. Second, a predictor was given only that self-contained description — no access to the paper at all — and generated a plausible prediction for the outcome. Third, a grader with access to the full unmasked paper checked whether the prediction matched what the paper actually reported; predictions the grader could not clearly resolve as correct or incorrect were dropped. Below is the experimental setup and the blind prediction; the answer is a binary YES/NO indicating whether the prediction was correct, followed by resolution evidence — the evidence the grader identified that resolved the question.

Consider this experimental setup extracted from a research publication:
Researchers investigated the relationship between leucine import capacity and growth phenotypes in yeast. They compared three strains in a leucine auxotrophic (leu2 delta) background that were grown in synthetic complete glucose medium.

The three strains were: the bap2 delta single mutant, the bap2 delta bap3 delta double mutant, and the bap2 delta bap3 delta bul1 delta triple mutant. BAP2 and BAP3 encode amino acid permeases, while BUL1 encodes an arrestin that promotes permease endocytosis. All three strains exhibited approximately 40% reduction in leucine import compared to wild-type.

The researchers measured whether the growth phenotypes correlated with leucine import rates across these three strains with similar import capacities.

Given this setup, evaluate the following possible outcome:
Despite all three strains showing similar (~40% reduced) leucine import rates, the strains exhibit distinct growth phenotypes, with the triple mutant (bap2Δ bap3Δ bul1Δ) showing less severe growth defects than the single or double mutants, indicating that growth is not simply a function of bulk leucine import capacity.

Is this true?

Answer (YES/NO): NO